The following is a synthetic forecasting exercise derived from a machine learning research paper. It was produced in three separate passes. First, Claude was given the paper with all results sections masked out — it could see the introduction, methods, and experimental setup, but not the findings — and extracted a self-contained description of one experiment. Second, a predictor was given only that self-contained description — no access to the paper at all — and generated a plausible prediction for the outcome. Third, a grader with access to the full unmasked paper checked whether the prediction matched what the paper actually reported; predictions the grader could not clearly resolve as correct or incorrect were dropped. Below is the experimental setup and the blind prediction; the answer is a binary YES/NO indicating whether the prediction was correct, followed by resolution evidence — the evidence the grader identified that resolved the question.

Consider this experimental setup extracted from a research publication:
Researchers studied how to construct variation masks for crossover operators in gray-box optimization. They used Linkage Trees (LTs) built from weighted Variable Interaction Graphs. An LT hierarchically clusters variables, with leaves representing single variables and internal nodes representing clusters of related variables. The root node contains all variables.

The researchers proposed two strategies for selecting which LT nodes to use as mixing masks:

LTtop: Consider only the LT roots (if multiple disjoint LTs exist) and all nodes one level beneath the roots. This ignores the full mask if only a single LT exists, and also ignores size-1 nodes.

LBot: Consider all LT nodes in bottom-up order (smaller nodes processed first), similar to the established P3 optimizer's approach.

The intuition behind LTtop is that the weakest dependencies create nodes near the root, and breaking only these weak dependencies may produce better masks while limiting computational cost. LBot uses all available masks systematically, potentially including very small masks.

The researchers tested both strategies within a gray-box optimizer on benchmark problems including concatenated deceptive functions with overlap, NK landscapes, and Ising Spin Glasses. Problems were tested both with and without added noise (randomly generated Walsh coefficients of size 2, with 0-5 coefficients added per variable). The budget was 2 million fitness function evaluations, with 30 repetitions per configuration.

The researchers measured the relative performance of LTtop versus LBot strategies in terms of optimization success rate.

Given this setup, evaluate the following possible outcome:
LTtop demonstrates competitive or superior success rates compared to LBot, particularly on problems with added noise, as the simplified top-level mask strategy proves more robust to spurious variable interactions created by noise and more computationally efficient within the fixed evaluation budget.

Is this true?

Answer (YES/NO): NO